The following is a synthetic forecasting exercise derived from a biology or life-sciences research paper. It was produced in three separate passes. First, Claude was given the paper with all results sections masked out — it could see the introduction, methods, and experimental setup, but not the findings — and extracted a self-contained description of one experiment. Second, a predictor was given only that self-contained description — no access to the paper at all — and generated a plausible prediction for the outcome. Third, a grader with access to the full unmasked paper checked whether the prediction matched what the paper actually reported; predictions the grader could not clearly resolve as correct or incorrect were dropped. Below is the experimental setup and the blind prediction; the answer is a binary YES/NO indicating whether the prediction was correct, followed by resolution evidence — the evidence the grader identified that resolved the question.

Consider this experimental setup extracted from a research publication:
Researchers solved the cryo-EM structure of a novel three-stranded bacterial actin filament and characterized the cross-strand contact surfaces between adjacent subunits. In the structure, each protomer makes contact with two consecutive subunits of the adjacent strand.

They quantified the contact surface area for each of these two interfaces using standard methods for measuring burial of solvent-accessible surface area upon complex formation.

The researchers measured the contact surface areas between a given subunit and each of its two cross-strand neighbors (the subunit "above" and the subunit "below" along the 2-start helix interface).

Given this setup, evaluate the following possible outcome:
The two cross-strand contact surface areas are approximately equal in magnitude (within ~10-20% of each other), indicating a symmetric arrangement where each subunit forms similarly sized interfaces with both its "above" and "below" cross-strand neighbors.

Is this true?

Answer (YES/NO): NO